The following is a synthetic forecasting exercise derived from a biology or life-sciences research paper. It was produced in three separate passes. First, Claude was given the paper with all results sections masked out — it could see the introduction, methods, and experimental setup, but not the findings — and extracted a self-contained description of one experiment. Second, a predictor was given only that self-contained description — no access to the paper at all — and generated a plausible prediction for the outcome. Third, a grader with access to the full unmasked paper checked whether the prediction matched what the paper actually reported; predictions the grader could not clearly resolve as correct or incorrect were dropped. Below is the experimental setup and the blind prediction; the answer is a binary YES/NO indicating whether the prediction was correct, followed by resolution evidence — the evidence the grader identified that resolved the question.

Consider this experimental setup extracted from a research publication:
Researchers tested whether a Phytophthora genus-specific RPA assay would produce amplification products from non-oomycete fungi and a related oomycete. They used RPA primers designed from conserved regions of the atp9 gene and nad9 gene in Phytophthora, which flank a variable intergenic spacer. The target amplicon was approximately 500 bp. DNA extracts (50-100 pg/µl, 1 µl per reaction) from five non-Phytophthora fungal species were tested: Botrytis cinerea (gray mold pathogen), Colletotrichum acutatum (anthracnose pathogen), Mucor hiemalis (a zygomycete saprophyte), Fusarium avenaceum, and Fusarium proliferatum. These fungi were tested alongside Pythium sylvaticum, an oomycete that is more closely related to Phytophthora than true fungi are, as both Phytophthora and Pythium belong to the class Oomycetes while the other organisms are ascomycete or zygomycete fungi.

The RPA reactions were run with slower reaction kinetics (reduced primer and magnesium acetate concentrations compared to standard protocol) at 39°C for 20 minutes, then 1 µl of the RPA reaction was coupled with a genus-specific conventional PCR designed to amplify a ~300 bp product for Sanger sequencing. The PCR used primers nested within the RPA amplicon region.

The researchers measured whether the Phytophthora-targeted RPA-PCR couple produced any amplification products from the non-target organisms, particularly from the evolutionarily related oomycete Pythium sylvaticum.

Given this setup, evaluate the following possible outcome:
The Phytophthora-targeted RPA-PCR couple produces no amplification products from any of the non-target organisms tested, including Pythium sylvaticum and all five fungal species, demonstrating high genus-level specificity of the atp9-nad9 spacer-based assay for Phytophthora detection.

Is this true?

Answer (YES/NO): YES